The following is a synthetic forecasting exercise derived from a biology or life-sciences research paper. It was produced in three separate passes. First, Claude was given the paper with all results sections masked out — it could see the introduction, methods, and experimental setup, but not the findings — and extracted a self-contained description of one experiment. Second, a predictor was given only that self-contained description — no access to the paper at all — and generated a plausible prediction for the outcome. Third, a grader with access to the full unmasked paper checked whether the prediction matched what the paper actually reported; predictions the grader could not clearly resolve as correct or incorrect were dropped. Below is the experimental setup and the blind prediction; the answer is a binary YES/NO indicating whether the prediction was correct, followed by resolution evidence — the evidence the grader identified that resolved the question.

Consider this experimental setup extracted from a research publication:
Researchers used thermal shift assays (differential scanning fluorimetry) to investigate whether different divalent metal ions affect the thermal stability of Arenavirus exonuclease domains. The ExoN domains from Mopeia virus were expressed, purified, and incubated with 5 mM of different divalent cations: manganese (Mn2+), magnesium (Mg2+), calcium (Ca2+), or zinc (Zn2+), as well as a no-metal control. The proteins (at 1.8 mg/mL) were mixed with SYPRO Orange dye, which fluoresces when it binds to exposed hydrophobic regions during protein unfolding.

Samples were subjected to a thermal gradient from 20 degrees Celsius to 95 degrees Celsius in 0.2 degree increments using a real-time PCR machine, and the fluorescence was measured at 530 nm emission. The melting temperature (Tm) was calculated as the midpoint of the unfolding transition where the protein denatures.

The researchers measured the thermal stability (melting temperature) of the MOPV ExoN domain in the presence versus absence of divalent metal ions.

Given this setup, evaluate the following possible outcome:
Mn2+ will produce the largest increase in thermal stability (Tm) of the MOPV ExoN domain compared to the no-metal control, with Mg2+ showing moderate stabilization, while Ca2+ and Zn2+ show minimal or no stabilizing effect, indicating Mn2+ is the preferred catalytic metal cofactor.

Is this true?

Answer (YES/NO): NO